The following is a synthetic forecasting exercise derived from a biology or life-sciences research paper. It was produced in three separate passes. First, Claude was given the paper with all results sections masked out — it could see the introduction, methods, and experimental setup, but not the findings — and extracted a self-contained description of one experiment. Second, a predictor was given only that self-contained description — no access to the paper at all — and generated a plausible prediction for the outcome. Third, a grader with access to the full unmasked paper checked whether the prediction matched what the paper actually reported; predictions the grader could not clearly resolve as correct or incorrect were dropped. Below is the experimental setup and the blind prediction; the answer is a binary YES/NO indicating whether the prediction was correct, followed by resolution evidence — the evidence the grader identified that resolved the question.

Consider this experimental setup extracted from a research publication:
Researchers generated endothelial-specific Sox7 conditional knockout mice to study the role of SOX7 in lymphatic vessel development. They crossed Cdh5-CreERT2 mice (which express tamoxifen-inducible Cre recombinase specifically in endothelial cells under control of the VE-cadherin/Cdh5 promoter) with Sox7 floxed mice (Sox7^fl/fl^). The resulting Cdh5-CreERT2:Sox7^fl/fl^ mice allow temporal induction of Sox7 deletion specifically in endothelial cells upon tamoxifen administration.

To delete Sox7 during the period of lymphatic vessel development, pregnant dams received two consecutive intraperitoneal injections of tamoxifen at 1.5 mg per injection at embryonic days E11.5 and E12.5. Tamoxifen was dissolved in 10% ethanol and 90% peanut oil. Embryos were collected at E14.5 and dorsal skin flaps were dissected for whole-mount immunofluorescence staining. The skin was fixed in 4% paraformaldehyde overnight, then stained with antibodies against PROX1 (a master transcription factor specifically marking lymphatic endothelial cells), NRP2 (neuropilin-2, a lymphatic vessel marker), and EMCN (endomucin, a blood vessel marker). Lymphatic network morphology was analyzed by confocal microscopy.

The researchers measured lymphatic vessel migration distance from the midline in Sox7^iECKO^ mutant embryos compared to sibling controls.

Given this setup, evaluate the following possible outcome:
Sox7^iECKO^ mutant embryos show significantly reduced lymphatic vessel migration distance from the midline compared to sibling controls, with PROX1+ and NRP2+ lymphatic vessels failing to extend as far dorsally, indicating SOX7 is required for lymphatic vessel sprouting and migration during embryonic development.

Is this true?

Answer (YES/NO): YES